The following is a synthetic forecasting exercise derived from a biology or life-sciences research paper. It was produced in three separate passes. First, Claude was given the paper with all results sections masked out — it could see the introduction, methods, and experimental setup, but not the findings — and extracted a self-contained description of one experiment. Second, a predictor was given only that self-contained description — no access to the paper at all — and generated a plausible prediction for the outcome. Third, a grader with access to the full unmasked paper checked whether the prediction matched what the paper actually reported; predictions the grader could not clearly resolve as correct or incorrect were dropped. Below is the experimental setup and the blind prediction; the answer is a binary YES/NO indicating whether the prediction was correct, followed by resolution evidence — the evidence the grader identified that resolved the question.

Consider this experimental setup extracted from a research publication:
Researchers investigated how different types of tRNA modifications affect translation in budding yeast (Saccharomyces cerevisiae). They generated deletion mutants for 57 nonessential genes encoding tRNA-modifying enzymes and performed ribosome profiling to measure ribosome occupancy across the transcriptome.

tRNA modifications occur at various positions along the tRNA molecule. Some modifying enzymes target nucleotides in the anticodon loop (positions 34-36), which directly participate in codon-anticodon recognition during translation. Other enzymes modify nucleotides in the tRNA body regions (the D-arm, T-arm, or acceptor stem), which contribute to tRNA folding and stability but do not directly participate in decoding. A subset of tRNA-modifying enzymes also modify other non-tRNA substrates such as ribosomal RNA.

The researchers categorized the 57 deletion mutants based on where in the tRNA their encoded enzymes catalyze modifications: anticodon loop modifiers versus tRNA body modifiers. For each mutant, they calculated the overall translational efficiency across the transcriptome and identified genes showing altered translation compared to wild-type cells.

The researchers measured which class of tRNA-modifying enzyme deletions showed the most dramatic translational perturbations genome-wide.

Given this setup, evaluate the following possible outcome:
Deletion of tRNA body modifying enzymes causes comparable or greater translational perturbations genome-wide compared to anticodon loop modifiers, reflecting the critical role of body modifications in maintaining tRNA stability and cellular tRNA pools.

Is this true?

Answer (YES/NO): NO